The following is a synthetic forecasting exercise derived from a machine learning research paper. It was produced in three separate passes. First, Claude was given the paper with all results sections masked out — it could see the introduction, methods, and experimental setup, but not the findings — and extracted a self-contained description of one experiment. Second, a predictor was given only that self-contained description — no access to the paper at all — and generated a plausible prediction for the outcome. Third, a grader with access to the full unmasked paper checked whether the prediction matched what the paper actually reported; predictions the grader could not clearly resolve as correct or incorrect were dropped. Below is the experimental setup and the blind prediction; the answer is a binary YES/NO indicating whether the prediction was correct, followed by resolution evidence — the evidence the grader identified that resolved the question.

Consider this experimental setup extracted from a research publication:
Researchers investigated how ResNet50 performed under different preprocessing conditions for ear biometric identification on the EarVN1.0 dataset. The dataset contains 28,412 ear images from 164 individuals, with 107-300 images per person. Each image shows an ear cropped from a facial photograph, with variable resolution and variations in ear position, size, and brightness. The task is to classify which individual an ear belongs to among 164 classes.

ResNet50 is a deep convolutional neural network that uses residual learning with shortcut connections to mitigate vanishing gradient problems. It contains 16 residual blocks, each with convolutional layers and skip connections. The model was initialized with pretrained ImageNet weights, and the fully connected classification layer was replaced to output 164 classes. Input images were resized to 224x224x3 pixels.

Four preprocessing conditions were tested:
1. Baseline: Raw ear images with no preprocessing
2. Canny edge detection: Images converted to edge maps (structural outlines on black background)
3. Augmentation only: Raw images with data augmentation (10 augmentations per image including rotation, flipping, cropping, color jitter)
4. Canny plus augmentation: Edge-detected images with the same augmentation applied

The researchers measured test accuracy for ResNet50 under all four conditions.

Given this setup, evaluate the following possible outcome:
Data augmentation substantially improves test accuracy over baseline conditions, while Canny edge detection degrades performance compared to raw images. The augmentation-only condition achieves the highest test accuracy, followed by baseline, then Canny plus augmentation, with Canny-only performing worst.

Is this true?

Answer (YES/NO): NO